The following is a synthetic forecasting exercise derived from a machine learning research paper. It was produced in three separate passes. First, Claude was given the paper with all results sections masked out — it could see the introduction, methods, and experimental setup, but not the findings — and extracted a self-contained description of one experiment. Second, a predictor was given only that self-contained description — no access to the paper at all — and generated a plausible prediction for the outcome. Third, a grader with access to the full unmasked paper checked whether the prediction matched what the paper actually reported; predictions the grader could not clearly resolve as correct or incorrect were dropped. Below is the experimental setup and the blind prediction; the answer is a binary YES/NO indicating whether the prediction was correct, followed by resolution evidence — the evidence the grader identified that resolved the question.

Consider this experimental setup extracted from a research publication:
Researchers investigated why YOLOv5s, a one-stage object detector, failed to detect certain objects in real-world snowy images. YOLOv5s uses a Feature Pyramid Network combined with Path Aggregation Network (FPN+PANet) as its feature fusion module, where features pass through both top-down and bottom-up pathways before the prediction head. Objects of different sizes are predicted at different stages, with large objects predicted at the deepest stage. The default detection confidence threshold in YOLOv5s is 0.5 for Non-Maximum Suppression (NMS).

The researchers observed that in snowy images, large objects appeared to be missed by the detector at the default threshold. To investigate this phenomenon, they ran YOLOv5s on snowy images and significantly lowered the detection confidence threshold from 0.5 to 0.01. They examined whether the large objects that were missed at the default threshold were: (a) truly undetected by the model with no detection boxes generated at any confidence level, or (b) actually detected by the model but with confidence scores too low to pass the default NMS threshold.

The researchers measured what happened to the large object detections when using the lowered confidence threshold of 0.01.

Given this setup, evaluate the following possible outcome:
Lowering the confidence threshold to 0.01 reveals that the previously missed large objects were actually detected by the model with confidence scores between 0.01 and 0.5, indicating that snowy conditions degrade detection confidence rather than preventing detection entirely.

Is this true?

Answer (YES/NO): YES